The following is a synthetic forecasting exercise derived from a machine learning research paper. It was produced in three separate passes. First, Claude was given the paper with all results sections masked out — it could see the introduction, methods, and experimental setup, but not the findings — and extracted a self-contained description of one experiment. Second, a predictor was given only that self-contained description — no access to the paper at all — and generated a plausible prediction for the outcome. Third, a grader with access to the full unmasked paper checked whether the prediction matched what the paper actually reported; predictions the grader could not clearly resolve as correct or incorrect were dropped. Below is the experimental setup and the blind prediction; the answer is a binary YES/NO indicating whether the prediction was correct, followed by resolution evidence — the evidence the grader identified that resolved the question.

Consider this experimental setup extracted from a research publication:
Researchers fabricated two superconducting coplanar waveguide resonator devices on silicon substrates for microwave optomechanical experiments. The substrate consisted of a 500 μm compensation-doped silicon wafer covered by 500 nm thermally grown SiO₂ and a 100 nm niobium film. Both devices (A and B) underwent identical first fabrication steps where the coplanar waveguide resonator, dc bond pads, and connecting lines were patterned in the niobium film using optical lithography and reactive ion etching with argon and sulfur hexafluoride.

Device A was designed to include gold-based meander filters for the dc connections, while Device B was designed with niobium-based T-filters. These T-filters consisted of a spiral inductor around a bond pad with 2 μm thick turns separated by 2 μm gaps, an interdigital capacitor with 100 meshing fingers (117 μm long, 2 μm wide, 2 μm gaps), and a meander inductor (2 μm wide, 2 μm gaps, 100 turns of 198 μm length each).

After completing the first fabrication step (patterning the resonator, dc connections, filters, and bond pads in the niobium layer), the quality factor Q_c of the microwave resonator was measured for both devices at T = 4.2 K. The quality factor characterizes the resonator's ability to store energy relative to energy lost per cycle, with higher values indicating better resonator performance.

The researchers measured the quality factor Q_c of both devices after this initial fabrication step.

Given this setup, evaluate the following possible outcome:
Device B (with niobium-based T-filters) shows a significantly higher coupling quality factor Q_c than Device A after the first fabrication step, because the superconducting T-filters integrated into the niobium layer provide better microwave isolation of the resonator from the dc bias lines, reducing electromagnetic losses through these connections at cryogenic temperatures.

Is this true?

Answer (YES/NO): NO